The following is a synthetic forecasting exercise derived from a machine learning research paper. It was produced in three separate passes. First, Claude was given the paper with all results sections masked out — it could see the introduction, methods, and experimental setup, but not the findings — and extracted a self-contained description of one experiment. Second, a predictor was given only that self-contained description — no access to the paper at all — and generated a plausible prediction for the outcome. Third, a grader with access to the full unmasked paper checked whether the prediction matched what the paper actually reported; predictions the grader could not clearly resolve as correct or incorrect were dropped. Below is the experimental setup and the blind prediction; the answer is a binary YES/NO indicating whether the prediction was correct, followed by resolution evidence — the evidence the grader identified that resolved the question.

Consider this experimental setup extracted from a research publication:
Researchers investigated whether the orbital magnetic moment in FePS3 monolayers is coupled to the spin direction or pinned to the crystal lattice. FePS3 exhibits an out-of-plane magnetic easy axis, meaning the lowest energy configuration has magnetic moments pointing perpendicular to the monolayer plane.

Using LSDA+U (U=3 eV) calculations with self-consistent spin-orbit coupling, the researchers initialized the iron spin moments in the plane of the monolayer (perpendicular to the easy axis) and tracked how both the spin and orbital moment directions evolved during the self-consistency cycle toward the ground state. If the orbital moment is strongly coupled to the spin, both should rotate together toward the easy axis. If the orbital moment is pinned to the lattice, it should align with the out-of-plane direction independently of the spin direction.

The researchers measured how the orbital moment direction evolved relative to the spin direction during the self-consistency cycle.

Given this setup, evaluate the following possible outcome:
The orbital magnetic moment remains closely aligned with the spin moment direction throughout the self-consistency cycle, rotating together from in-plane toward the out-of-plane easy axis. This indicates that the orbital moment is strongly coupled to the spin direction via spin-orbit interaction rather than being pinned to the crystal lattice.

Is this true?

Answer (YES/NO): NO